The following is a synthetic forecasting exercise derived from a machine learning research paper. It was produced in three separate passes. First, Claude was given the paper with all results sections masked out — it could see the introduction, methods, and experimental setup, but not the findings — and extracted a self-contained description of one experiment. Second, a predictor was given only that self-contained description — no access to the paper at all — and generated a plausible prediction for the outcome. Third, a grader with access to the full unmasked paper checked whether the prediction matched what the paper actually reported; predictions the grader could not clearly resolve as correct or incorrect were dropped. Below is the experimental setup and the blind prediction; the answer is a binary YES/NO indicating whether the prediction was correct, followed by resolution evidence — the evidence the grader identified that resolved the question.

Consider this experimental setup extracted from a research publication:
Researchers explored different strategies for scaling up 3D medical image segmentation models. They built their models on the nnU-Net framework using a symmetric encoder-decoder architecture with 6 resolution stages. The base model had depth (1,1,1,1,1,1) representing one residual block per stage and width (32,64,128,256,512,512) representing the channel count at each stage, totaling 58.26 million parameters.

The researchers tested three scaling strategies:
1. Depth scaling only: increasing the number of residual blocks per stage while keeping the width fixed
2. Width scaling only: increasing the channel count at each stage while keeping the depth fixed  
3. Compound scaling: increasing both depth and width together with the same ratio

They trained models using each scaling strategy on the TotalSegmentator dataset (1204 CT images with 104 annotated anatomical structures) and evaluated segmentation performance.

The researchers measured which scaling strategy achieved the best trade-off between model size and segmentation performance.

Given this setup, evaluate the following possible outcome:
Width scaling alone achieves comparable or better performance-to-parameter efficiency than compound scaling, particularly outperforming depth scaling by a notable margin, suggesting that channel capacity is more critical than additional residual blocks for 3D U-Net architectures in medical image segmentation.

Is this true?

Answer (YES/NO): NO